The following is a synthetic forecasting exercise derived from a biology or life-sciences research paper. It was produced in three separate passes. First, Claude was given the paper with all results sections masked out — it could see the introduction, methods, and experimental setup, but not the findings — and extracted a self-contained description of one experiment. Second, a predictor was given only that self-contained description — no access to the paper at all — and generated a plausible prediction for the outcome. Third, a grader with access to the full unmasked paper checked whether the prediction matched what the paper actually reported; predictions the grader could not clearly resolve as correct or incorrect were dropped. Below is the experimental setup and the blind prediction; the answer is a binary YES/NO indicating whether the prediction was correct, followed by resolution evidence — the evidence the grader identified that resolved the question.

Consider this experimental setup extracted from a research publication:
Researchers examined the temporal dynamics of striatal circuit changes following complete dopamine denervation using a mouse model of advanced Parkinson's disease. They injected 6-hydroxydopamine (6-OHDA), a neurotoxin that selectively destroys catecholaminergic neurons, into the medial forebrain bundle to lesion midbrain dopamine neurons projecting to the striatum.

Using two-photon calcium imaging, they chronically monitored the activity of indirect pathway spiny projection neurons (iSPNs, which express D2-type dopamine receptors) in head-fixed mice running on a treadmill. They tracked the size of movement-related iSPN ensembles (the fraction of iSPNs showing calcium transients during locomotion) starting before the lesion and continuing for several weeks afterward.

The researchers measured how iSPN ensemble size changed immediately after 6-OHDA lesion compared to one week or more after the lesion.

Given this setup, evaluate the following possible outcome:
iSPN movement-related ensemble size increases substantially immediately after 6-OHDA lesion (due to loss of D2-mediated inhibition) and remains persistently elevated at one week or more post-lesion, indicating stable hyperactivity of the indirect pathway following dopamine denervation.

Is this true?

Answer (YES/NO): NO